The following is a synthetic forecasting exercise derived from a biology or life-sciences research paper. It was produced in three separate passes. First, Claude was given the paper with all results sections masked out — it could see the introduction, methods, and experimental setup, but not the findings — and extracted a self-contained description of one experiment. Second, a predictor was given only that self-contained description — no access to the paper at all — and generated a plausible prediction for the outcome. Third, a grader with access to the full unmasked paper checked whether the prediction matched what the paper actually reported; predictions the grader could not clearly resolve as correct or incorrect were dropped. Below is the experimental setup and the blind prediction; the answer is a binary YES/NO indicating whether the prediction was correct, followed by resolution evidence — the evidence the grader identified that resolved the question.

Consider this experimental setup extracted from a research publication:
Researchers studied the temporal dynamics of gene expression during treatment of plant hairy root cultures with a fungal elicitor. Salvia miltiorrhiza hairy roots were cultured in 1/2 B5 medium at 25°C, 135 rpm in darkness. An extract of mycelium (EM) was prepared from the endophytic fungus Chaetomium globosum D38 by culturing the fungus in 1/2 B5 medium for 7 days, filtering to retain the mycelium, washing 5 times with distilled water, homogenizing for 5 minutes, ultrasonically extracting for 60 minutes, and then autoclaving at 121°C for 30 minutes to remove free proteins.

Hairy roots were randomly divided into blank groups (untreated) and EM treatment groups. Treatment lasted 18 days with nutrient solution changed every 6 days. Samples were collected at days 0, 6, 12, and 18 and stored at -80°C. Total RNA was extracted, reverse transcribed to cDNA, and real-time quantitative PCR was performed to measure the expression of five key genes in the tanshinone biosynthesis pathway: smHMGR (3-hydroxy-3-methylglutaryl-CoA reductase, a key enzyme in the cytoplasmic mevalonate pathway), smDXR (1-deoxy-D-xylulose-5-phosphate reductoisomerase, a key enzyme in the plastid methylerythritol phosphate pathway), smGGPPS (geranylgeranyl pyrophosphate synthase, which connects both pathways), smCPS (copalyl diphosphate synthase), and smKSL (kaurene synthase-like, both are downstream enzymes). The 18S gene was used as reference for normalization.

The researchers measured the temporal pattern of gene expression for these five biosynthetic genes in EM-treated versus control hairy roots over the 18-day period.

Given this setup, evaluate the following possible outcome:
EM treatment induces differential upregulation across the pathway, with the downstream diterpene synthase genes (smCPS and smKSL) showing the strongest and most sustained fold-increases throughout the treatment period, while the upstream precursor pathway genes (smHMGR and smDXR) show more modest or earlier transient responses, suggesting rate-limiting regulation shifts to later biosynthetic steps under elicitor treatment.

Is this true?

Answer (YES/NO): NO